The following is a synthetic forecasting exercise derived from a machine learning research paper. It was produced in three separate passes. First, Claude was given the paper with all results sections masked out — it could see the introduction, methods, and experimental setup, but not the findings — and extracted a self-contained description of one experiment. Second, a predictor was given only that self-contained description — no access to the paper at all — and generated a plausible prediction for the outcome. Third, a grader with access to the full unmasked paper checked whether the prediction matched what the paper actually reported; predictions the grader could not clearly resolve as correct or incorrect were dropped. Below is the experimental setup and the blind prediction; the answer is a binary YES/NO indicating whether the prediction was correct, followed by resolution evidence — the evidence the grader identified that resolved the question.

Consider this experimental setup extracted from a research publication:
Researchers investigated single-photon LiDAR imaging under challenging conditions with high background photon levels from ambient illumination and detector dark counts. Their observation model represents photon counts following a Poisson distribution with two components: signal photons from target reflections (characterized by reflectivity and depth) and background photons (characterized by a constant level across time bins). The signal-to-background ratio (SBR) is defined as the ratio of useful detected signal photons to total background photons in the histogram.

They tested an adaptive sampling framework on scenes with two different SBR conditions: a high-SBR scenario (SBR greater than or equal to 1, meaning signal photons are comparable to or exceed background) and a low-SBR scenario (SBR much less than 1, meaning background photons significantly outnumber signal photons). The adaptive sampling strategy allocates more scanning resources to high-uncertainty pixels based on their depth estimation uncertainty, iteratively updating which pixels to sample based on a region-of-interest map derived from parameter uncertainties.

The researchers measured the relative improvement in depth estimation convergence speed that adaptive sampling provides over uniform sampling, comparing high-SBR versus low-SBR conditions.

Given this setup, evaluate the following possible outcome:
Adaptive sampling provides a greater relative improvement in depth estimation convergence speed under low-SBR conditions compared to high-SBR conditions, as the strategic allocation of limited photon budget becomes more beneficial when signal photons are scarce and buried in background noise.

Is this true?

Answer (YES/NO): YES